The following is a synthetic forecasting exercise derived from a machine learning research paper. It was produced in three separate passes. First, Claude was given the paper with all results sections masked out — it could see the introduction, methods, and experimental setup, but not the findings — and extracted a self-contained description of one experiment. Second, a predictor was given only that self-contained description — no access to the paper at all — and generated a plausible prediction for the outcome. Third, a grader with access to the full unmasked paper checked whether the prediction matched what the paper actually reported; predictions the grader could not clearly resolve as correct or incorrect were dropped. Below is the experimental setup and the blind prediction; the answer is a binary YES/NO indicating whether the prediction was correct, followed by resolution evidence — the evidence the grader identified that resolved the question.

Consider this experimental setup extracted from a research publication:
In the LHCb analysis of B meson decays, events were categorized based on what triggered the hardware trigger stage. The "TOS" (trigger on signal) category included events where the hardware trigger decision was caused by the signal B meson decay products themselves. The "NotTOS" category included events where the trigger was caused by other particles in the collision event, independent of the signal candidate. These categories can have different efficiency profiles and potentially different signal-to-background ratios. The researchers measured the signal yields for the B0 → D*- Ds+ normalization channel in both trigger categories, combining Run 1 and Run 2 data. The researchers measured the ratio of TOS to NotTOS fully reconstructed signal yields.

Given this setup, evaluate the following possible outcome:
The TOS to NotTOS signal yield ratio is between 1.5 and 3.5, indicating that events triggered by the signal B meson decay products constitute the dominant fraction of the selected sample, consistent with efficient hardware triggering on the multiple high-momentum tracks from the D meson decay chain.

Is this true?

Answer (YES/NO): YES